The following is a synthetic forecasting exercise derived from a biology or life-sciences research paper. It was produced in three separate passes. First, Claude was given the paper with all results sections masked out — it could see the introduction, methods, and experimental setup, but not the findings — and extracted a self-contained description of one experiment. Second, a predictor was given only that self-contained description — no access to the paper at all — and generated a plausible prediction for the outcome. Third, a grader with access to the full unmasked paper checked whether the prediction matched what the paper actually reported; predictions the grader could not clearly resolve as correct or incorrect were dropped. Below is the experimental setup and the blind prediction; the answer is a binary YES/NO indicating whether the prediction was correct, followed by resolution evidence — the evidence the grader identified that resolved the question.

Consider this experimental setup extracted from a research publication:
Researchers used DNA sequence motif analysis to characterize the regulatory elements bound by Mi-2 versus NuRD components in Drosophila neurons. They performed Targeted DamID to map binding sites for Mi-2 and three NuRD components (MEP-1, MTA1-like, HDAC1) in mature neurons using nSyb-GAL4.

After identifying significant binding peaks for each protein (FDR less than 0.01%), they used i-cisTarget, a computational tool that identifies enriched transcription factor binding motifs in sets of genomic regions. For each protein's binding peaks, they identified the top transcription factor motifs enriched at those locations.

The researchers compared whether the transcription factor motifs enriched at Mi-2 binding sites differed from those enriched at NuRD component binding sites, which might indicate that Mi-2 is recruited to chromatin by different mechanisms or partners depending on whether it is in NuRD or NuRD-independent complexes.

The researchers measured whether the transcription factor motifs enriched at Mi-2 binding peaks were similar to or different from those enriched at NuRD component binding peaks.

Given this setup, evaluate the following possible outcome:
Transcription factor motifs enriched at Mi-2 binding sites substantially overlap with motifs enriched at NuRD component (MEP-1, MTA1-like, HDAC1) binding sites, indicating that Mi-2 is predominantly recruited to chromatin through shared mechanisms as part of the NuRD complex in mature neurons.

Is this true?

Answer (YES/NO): NO